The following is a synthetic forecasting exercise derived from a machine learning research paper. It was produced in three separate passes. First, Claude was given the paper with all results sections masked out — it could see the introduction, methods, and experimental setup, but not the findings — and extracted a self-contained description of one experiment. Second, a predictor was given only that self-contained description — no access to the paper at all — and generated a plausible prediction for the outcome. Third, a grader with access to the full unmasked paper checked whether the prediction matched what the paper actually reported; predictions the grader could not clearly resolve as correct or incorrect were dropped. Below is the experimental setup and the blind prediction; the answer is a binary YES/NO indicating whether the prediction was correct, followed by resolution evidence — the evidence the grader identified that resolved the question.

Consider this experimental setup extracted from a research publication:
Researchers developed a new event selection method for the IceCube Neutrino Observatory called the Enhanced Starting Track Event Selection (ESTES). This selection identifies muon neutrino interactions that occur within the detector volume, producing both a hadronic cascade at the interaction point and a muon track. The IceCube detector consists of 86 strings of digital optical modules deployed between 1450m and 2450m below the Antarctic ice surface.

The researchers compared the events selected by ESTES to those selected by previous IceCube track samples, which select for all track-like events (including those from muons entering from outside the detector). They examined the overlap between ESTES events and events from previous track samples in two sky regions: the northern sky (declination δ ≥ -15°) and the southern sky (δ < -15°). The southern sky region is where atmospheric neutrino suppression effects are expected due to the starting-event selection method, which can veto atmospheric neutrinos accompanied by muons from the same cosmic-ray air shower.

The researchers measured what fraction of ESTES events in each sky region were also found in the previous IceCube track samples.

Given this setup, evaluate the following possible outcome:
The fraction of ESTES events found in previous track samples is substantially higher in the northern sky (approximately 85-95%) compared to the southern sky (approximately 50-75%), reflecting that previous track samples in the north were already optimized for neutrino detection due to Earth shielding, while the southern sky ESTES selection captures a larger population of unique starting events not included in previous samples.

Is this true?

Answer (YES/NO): NO